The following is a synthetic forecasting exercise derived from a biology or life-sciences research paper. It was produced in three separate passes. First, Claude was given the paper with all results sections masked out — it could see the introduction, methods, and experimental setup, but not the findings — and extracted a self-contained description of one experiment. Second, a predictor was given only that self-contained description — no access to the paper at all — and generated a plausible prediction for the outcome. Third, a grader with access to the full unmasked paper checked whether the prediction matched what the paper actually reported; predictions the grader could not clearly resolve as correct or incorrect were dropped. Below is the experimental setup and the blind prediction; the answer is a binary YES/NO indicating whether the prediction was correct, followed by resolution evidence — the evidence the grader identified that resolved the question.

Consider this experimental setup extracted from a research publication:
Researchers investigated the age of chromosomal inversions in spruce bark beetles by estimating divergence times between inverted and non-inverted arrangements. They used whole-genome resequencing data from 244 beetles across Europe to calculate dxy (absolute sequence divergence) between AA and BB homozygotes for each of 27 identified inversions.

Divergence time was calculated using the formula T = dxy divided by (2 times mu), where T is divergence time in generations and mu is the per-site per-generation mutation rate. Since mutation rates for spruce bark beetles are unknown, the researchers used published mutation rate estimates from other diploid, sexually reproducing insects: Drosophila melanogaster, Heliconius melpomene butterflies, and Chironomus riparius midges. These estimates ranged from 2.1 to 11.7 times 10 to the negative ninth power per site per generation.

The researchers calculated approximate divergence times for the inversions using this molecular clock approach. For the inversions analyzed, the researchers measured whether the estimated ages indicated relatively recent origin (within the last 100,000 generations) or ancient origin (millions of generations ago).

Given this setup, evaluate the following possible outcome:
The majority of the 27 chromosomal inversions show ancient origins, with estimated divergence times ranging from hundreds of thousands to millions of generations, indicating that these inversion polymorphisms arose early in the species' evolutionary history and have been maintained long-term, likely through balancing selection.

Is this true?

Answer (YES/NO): NO